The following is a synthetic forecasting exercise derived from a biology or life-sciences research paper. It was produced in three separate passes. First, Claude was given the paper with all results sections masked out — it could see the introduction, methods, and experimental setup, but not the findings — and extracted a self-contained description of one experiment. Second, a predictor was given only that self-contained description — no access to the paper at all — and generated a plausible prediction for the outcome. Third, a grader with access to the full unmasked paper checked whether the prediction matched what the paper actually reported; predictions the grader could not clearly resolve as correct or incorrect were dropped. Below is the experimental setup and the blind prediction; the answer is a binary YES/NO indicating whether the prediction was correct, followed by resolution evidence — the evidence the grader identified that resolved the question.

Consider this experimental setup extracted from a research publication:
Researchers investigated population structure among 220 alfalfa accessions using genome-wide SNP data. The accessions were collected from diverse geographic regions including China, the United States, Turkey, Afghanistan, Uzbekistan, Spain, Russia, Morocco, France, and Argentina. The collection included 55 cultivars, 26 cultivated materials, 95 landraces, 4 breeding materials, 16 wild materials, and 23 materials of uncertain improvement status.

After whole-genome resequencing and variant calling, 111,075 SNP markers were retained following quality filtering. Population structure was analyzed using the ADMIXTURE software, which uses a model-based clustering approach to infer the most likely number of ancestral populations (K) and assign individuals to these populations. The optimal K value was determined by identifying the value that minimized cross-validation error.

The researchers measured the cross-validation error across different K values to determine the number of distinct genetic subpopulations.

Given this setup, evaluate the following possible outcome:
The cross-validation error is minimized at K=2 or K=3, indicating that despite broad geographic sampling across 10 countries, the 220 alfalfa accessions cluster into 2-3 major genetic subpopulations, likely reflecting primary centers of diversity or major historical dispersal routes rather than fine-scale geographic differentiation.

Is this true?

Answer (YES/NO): YES